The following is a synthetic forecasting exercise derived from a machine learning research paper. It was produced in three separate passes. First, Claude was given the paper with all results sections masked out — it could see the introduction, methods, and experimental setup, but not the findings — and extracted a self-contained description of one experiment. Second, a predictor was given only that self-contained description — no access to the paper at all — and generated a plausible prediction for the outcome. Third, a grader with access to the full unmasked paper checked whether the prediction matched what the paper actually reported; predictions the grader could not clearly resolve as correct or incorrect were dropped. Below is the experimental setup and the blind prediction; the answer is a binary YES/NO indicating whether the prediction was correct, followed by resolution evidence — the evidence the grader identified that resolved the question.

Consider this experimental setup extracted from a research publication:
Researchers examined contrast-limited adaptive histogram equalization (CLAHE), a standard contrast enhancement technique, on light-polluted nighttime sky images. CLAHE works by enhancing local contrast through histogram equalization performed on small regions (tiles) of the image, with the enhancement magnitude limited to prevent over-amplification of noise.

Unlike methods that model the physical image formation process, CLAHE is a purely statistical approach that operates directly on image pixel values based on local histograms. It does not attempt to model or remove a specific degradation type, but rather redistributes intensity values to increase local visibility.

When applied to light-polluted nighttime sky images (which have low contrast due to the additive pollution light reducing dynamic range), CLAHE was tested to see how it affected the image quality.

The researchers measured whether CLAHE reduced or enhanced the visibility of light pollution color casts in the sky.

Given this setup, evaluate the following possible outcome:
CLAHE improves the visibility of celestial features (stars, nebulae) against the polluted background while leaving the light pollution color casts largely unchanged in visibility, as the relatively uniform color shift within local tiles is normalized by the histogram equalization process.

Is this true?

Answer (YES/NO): NO